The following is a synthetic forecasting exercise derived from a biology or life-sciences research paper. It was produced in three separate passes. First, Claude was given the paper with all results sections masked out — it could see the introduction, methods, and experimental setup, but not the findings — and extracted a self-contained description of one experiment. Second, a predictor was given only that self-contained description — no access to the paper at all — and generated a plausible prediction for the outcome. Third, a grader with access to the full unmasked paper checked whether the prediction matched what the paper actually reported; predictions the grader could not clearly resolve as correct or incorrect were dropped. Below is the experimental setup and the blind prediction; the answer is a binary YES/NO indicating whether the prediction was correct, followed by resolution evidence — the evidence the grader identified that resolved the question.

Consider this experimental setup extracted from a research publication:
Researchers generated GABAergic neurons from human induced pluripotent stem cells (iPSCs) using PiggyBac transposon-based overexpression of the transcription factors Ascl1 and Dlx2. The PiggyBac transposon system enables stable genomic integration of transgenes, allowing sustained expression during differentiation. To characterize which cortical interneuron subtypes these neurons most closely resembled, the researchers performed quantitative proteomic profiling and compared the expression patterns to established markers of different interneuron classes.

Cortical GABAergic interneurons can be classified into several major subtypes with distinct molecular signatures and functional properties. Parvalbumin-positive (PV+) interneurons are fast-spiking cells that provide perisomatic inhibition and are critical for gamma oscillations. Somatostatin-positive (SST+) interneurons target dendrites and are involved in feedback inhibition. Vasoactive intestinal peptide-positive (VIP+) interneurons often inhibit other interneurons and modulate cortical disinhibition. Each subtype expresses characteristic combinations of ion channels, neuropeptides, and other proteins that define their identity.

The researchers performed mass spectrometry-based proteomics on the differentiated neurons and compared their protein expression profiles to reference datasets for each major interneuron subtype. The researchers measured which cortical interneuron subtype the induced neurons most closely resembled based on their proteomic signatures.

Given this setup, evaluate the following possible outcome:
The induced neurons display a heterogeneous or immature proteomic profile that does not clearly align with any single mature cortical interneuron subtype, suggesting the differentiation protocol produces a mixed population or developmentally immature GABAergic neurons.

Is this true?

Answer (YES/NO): NO